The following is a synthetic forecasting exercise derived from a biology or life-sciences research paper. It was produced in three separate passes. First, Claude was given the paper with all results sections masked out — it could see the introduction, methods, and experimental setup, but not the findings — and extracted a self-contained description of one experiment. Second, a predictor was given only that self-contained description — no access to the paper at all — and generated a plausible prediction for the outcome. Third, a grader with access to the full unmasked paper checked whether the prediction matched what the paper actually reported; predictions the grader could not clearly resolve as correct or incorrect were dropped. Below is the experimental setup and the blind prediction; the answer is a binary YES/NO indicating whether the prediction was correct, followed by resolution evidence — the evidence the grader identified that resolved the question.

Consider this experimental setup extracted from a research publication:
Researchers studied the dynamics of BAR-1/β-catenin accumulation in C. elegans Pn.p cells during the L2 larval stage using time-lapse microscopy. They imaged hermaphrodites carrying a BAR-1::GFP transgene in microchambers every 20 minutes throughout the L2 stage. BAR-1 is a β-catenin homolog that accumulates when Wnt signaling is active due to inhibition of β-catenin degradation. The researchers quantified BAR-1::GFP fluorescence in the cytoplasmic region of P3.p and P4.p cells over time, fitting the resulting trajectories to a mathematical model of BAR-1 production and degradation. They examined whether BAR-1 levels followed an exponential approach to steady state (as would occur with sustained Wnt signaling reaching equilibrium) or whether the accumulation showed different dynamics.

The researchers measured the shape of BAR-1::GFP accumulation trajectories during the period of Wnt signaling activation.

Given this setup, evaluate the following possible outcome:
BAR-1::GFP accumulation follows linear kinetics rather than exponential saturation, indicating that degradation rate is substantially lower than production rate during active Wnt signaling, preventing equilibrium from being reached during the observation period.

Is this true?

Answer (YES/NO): YES